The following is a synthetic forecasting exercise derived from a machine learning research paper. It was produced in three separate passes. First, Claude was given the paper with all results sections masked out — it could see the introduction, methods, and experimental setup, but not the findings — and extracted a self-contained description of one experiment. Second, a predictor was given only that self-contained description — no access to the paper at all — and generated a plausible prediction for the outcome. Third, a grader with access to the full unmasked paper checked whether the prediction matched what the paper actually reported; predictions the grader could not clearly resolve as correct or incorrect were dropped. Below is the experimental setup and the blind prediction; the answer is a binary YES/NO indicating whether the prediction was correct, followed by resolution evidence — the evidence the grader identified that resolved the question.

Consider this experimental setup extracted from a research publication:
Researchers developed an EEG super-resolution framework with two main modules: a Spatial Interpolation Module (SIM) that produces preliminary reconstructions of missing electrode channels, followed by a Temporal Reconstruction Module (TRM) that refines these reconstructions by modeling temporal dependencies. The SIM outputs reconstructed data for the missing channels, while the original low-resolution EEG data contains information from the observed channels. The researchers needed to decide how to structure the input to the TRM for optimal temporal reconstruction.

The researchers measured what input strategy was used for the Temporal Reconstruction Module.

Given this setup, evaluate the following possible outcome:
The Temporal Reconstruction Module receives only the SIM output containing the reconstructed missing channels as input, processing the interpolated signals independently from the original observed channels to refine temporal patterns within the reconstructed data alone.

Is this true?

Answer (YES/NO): NO